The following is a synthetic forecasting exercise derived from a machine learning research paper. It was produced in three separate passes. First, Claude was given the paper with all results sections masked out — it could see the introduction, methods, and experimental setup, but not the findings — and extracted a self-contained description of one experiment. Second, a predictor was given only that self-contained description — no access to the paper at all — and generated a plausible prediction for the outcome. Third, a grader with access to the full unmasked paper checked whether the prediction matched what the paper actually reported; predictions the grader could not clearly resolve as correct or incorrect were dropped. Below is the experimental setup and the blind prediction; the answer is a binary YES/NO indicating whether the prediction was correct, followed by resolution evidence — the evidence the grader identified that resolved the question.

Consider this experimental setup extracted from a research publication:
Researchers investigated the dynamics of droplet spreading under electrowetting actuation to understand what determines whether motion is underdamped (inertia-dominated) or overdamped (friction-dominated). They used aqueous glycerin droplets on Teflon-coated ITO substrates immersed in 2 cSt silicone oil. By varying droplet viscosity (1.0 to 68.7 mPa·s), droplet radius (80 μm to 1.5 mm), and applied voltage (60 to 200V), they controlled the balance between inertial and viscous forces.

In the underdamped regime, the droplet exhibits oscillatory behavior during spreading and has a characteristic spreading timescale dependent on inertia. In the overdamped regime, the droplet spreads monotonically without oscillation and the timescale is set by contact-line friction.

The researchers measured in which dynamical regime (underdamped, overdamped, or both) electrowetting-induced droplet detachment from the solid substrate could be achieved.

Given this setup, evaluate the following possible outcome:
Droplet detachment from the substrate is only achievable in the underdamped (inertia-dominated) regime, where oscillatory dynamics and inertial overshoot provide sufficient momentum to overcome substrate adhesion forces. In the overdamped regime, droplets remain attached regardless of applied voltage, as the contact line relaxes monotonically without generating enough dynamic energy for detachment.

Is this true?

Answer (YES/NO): YES